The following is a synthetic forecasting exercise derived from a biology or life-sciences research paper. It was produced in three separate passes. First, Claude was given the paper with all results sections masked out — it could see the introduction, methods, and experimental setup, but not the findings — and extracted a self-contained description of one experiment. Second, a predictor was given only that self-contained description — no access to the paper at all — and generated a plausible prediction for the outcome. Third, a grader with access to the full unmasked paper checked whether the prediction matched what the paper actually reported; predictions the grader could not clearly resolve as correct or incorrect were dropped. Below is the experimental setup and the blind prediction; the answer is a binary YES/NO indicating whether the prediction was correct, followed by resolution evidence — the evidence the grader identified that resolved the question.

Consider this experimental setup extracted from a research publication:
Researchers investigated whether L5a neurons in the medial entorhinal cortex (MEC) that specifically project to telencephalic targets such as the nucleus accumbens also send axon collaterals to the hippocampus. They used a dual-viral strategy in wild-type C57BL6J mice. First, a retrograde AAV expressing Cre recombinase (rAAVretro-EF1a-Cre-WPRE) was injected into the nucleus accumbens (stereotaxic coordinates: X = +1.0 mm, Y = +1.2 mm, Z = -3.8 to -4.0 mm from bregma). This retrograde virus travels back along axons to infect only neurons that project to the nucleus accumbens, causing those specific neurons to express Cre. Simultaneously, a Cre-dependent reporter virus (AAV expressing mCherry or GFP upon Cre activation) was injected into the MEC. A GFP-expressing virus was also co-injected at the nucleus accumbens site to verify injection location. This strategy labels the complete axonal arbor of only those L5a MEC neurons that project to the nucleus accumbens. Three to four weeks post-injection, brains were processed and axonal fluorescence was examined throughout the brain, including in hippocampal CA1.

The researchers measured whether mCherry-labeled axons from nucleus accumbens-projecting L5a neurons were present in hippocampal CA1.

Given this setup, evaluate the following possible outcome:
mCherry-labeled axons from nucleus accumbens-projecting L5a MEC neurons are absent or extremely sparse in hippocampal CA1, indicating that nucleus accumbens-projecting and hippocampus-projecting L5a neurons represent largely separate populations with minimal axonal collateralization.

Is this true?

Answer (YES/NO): NO